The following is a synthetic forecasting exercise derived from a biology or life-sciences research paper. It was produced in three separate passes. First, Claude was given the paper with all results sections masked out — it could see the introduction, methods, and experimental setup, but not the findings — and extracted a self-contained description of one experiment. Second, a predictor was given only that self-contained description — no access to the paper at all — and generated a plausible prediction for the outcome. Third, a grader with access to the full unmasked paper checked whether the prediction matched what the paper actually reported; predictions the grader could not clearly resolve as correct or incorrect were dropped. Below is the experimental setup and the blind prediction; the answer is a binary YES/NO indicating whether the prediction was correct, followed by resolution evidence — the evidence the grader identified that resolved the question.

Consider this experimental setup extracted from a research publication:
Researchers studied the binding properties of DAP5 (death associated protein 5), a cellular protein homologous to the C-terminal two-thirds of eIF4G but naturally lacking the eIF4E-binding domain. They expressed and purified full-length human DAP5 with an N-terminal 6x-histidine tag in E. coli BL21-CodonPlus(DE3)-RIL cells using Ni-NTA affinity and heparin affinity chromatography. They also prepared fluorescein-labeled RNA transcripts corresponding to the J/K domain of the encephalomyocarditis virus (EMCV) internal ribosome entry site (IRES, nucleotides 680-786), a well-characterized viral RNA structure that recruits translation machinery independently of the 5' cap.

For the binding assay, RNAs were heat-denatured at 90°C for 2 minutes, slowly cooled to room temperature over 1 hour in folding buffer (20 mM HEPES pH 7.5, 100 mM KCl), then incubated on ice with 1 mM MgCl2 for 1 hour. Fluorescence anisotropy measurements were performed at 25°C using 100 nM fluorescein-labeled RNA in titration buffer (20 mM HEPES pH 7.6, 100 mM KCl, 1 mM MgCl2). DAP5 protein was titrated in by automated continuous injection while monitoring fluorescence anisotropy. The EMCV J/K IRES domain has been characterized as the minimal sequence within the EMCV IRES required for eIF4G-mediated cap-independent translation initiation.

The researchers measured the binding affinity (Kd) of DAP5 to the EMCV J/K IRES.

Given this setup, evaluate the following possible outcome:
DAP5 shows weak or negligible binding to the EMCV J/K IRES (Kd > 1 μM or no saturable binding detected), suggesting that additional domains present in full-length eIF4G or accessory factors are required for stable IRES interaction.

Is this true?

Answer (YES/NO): NO